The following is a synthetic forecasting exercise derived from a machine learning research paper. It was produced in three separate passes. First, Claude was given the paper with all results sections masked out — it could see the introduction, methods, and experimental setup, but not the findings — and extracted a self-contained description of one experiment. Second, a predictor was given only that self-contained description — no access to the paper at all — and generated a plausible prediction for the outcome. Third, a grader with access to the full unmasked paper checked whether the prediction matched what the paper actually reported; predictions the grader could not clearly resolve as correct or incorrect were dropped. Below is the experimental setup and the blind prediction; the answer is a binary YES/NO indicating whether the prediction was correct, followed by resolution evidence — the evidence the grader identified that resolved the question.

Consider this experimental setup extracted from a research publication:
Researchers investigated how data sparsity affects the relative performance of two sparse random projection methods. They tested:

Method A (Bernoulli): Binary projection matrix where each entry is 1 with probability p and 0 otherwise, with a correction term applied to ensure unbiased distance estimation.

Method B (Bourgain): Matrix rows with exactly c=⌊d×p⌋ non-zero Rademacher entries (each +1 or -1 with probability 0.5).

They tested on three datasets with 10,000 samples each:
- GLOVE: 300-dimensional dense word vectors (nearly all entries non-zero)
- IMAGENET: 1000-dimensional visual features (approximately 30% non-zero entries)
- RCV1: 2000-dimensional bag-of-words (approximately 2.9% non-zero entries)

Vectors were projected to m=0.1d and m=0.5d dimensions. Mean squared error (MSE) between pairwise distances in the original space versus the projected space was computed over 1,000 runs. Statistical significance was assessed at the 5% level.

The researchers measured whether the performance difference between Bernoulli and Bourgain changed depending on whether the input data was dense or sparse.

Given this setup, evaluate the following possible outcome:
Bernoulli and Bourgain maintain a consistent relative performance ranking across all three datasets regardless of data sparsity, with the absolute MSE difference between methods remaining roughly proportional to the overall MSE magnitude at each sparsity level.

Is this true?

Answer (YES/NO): NO